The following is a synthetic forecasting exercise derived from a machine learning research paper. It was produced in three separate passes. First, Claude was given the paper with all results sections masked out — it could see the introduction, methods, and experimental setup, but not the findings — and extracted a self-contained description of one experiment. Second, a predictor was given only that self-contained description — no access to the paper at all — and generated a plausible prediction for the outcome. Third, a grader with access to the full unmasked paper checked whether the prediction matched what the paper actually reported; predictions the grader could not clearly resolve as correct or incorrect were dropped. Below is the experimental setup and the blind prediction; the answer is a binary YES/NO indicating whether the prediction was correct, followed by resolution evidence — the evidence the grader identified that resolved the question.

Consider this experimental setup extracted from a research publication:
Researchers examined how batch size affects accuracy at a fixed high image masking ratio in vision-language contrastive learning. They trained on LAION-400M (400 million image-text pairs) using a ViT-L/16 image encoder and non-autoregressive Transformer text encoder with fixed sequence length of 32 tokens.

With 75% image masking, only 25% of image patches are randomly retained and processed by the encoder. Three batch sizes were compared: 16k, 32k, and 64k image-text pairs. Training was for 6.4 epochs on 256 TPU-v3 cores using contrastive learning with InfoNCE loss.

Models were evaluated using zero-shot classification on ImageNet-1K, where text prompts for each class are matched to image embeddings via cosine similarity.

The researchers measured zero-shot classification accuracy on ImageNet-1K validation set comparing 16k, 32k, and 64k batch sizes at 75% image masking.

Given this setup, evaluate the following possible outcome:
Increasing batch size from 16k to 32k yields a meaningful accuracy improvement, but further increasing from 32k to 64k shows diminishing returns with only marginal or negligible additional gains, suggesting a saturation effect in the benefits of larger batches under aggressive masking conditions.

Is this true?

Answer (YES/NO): NO